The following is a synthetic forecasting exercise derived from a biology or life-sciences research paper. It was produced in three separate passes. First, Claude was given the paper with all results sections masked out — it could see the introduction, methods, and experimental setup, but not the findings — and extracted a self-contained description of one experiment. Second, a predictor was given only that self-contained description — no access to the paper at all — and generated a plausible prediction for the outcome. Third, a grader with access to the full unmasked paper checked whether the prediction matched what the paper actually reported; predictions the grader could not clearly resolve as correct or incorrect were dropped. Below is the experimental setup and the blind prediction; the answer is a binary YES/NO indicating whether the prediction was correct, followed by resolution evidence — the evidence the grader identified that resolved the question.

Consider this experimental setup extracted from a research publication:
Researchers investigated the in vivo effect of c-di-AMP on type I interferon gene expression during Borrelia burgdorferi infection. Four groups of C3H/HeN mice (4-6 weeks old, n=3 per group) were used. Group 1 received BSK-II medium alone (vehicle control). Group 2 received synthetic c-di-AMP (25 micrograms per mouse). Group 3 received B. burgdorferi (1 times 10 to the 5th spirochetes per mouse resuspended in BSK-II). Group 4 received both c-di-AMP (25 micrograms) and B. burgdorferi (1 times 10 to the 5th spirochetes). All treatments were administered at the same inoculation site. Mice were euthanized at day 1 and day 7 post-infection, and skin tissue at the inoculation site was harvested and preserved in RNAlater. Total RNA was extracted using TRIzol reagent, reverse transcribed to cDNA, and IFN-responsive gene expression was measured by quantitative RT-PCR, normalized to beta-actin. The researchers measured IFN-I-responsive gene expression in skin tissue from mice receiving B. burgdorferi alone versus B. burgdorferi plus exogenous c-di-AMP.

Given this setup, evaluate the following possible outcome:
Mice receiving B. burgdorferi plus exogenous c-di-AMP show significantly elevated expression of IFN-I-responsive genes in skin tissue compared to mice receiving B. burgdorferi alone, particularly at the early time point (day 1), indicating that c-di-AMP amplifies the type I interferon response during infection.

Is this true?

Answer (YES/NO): YES